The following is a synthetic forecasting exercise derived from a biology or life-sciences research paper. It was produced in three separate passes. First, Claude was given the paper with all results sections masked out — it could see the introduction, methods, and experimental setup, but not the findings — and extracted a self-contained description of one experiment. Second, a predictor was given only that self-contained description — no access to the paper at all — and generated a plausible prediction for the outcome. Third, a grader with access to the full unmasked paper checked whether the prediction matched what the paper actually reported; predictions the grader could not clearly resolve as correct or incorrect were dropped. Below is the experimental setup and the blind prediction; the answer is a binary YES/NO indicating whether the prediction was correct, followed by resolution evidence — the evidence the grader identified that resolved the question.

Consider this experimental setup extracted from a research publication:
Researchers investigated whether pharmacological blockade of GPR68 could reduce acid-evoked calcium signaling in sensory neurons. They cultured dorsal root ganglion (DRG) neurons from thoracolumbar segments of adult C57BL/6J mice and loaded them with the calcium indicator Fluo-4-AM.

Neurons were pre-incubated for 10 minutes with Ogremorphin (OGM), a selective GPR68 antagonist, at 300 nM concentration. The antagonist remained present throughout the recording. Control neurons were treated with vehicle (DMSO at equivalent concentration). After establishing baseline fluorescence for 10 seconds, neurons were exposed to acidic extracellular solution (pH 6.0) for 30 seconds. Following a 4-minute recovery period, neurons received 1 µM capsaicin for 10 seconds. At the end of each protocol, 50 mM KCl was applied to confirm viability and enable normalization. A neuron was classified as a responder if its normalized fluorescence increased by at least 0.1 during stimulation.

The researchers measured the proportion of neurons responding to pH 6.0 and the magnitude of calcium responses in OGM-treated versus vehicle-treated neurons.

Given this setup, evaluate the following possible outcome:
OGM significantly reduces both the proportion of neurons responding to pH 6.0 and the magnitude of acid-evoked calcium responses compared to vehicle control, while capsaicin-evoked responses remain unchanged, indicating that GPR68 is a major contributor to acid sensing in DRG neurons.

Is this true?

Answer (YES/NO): NO